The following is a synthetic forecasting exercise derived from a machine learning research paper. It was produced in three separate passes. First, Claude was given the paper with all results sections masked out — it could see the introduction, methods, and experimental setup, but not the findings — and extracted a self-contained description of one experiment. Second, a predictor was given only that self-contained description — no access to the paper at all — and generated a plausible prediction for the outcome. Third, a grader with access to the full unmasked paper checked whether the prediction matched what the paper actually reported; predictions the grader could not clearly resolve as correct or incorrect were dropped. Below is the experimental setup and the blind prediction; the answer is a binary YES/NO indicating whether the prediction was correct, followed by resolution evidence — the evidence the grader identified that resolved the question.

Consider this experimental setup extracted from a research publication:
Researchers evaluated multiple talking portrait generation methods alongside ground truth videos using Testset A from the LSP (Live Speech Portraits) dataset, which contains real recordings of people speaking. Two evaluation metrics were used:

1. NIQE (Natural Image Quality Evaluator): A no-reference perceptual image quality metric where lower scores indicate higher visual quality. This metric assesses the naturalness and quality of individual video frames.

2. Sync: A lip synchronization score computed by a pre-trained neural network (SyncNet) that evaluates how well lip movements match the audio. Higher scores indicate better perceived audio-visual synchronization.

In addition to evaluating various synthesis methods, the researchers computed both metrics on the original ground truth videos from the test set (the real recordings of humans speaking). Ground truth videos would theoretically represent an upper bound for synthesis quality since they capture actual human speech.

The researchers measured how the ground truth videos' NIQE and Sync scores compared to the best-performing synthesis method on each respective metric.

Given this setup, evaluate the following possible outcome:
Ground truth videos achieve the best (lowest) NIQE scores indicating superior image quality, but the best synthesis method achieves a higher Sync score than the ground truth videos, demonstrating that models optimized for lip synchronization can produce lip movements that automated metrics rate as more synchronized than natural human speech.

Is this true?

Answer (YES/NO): YES